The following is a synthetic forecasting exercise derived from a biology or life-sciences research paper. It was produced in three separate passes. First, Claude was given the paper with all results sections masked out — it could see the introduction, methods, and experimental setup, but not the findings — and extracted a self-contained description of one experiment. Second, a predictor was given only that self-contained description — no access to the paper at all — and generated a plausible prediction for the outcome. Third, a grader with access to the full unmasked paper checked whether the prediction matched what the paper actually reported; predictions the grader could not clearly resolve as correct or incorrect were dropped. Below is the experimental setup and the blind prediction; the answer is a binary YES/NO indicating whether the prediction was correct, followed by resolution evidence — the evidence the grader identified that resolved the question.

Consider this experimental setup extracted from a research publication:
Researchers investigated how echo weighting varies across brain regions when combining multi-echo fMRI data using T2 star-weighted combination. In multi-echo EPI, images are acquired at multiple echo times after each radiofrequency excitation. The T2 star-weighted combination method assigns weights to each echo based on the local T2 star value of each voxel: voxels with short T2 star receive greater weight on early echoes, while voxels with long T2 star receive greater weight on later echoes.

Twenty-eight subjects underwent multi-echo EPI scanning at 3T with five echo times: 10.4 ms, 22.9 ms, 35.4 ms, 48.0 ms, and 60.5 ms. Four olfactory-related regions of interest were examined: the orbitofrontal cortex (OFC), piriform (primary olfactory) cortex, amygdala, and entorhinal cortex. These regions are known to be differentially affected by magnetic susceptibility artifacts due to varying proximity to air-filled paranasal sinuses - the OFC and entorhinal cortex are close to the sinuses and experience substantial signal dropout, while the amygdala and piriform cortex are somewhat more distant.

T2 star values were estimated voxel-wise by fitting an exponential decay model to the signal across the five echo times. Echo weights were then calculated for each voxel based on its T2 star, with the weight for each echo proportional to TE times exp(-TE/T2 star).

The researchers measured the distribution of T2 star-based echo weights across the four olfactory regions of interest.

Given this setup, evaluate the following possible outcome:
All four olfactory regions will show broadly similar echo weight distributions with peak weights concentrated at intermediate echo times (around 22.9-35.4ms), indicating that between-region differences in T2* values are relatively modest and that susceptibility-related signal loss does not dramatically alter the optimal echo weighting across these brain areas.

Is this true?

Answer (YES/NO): NO